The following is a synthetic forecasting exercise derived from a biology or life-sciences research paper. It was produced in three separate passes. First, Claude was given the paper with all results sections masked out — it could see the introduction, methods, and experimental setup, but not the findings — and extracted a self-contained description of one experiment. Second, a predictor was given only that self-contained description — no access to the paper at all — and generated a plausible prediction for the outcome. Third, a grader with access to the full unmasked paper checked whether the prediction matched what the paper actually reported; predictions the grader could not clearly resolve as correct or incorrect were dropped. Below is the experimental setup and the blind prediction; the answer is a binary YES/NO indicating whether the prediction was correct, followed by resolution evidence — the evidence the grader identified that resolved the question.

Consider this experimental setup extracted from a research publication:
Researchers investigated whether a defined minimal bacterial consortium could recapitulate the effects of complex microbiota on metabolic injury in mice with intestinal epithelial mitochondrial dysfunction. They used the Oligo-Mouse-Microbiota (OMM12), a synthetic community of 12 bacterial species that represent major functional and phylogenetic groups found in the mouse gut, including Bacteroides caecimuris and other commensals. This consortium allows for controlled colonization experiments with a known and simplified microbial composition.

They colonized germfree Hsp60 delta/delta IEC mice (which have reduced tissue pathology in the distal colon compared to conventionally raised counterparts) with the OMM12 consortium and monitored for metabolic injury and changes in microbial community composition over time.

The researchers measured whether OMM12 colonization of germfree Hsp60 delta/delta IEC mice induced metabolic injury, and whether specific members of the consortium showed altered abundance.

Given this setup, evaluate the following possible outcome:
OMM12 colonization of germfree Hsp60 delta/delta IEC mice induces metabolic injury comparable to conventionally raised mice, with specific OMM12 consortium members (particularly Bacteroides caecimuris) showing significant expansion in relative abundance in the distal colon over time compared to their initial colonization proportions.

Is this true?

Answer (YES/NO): YES